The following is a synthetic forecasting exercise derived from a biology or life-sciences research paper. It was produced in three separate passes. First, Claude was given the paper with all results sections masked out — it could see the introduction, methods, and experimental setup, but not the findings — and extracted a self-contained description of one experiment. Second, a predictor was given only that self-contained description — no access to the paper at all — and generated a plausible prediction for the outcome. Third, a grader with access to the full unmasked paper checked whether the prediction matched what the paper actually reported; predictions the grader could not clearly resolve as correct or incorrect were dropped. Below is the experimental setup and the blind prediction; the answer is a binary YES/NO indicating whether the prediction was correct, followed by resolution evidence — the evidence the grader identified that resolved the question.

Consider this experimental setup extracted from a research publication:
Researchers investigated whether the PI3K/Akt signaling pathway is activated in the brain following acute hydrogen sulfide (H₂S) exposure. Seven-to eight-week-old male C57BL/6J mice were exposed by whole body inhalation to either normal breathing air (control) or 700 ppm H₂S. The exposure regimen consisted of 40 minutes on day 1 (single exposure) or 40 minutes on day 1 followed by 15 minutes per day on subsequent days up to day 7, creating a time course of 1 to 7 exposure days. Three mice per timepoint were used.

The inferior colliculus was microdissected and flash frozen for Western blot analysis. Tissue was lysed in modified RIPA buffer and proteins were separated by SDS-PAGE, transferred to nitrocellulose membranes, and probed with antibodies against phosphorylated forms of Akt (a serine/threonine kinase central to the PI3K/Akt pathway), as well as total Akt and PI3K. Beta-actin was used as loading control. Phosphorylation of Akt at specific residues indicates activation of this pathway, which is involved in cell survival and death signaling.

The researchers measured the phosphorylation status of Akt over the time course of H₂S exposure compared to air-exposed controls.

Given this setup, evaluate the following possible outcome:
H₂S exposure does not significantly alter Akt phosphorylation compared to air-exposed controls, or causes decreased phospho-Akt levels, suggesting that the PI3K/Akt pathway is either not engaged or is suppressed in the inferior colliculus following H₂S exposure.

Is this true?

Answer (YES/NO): NO